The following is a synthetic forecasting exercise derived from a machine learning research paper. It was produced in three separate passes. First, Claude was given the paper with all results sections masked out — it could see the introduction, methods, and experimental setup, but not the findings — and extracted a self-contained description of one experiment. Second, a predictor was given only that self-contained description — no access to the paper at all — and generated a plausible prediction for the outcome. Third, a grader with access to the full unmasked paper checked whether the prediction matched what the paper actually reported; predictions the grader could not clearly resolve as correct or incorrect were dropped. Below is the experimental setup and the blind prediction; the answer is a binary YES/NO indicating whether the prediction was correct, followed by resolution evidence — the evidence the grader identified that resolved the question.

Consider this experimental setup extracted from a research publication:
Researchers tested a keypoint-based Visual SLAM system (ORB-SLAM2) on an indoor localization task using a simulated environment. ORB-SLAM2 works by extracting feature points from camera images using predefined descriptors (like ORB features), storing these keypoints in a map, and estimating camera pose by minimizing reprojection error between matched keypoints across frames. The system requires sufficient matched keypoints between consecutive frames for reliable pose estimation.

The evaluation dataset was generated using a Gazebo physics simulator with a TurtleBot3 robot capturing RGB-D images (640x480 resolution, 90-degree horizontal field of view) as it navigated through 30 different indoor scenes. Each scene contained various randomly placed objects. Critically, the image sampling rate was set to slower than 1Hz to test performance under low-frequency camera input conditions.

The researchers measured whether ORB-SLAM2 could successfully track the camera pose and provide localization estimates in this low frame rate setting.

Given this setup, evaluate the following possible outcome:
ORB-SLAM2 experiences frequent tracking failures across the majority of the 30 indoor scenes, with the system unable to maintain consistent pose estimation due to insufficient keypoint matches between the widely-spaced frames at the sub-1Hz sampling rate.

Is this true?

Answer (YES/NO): NO